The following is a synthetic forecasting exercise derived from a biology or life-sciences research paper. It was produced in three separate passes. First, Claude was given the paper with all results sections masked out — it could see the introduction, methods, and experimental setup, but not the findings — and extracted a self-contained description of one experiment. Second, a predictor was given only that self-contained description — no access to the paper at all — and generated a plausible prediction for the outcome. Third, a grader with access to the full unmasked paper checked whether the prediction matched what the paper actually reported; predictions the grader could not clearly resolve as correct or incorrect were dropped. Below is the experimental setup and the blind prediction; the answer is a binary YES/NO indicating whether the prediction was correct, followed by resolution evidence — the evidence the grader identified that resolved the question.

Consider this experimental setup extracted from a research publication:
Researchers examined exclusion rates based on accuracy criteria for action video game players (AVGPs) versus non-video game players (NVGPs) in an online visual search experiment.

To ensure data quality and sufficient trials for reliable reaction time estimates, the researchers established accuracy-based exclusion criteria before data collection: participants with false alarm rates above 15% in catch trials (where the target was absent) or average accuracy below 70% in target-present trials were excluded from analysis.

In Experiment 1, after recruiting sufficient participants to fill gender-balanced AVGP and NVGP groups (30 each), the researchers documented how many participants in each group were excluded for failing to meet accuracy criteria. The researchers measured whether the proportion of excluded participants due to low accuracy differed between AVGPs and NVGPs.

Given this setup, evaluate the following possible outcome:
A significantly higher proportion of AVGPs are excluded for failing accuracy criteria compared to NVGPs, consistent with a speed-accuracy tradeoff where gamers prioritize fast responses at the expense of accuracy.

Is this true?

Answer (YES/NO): NO